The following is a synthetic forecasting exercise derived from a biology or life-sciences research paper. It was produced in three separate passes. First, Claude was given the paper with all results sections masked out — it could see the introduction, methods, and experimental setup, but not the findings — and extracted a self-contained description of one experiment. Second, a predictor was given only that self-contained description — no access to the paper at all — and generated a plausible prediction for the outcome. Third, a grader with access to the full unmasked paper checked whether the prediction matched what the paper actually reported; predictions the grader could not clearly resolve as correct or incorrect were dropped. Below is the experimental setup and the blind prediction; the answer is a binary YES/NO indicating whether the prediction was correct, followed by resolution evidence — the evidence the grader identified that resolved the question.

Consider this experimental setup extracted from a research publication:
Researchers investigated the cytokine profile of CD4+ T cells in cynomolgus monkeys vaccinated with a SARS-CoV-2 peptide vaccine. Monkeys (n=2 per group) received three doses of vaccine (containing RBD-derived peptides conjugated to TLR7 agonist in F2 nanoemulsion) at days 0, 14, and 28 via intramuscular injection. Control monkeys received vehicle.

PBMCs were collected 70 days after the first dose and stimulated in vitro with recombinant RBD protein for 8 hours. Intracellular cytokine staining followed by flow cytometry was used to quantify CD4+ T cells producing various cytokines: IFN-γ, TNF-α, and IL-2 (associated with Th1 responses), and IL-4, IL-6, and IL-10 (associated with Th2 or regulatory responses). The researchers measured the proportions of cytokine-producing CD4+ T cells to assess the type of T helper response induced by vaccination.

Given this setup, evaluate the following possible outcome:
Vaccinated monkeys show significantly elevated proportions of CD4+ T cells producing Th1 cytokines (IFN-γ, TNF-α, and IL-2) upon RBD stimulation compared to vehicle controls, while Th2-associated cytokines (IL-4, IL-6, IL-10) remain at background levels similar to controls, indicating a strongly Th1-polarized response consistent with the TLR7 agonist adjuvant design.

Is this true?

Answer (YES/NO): YES